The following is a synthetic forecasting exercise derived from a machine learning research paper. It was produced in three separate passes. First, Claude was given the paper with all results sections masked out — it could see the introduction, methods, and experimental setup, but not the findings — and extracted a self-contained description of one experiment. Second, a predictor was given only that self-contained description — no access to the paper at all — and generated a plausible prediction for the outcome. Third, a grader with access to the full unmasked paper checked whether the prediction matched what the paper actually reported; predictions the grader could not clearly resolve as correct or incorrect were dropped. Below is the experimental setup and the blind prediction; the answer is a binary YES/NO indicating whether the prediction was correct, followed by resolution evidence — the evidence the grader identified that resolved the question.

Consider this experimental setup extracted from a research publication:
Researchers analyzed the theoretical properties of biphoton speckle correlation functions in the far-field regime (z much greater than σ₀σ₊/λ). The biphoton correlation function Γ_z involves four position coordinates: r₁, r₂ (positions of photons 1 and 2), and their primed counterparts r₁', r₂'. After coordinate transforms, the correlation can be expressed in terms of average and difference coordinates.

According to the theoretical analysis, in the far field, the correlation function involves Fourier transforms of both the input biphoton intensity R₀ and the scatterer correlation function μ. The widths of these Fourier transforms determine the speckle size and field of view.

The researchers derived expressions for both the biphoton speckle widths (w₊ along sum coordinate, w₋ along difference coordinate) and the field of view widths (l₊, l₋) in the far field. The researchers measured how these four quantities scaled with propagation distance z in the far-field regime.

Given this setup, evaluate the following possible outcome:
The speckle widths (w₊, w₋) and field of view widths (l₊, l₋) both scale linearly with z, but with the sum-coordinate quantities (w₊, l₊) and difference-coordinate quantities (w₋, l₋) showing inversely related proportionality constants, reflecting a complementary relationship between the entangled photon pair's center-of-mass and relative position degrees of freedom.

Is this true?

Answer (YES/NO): NO